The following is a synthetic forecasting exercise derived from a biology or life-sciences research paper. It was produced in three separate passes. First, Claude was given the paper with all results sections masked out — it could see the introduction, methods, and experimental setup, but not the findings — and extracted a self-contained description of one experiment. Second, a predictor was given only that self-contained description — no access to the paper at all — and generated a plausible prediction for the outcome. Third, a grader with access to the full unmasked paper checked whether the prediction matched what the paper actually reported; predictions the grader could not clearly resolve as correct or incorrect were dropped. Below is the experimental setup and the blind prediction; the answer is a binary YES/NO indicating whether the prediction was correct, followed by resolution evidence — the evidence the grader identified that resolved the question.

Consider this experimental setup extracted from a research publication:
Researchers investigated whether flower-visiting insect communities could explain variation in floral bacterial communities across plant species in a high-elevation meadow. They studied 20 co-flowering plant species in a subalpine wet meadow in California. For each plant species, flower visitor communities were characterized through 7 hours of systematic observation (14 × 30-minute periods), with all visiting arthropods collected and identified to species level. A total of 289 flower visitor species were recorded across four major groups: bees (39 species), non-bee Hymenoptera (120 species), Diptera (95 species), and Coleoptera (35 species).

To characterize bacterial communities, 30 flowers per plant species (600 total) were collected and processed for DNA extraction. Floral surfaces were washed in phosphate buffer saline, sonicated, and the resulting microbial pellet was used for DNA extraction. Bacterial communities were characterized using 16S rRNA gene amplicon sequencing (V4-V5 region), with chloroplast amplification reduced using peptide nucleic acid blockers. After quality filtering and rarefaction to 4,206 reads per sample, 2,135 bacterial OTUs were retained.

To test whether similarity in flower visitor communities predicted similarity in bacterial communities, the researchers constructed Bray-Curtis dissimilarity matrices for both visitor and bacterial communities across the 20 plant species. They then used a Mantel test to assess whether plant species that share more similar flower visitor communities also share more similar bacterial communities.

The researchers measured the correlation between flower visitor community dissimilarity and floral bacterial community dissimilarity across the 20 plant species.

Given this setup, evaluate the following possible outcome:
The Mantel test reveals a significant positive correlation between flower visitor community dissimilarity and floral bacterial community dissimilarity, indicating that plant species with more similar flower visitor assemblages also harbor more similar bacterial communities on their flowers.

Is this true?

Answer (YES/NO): YES